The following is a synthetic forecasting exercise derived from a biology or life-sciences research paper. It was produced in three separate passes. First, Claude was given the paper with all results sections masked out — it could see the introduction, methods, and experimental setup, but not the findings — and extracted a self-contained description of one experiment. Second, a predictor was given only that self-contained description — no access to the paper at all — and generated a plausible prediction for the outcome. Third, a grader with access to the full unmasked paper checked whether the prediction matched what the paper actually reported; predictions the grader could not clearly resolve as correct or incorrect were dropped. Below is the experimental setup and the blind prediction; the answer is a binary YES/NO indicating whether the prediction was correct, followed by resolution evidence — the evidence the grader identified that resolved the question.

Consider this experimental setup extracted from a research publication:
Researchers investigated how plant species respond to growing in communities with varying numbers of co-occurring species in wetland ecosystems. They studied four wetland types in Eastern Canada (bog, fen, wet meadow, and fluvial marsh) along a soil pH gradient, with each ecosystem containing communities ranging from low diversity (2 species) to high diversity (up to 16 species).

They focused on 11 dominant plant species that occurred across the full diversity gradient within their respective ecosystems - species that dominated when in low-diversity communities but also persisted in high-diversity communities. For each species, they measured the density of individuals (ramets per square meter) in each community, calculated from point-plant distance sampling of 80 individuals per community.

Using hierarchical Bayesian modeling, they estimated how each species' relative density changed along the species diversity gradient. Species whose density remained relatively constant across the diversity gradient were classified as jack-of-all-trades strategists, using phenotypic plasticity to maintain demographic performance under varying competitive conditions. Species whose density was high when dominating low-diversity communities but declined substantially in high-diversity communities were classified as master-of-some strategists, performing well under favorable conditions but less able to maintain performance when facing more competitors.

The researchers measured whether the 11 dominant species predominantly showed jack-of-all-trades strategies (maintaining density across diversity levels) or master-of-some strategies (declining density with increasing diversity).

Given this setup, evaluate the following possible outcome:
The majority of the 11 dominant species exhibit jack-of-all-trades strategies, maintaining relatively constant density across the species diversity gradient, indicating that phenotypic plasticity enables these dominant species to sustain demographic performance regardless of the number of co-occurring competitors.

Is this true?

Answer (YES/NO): NO